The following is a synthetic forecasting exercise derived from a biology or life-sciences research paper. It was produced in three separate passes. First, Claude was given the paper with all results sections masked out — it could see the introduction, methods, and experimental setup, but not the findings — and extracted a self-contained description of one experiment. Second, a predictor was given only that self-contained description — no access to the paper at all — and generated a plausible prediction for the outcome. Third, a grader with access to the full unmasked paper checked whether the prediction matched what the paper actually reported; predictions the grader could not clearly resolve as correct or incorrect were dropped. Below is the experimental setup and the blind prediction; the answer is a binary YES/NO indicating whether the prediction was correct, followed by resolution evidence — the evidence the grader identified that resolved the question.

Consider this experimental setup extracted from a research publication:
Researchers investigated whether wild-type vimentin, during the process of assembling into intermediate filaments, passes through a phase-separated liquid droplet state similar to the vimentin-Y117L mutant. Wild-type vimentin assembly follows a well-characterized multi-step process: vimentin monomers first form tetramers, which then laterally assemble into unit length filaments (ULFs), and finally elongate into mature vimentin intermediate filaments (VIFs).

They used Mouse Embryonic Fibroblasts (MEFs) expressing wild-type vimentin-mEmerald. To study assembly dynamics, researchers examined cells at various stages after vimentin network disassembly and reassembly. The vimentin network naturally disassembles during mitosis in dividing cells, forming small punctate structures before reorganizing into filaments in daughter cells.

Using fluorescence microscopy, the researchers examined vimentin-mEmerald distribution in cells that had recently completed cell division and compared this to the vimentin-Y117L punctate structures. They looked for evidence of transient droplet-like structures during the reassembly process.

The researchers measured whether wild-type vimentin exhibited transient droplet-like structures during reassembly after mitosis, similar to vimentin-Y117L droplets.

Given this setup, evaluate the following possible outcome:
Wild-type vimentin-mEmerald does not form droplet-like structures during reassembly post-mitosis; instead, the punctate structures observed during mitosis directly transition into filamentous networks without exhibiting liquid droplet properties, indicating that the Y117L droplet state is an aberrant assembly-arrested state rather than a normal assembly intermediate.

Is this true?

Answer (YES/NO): NO